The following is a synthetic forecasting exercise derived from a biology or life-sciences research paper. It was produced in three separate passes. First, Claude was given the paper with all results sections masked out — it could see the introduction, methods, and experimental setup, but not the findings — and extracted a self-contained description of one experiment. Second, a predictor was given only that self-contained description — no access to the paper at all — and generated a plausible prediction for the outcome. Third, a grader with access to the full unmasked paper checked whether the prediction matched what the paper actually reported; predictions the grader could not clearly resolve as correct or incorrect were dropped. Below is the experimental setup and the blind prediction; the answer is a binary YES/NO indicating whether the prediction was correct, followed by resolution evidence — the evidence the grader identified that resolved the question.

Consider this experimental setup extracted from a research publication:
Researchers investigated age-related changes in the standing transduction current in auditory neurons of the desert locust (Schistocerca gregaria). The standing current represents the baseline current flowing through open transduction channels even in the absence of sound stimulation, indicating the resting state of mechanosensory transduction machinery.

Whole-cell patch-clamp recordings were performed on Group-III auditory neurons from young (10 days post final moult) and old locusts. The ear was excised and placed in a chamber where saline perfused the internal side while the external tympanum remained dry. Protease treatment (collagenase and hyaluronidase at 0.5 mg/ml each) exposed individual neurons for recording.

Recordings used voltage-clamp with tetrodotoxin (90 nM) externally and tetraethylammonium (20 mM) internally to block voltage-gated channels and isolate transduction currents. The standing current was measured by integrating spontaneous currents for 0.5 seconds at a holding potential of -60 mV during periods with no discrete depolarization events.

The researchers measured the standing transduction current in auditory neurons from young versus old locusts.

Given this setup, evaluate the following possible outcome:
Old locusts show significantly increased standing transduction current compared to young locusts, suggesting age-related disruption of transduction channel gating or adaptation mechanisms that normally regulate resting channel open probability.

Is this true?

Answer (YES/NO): NO